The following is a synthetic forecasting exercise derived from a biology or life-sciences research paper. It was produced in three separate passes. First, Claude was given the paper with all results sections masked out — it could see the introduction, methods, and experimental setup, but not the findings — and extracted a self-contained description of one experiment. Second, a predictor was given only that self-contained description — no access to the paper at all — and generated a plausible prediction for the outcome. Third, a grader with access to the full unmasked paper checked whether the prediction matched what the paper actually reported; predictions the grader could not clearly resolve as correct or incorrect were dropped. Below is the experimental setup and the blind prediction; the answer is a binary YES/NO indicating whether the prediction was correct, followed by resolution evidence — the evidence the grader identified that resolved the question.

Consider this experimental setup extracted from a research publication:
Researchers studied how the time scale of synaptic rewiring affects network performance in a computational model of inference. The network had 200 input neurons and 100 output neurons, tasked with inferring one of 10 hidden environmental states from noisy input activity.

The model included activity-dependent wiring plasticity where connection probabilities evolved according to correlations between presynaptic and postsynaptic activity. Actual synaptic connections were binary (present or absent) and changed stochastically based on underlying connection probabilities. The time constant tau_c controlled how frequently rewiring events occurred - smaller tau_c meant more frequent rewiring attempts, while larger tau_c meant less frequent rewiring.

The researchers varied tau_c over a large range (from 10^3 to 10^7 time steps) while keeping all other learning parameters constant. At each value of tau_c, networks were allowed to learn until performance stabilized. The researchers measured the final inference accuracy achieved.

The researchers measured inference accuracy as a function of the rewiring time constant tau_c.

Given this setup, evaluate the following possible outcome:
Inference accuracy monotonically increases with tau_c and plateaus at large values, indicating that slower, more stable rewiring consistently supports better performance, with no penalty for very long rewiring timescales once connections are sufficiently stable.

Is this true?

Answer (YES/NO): NO